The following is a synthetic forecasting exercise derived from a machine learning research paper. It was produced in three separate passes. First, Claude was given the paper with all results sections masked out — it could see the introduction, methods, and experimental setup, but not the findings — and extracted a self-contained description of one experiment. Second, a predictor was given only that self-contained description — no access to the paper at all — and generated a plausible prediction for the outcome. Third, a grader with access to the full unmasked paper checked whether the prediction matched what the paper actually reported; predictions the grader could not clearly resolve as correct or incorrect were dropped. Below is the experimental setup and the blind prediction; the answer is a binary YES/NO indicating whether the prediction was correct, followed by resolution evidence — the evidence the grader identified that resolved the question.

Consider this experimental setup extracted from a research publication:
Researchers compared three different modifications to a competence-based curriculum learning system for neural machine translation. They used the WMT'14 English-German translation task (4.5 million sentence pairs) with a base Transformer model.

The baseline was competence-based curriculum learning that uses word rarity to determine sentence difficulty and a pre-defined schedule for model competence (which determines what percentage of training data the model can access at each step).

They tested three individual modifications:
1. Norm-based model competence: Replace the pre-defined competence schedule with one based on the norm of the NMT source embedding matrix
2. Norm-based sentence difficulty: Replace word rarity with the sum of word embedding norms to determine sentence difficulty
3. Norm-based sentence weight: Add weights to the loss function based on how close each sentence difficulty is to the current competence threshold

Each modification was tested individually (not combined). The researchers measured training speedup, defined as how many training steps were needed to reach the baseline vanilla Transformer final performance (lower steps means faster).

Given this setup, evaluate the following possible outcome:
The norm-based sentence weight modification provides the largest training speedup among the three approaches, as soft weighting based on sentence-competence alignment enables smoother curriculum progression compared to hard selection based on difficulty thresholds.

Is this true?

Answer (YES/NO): NO